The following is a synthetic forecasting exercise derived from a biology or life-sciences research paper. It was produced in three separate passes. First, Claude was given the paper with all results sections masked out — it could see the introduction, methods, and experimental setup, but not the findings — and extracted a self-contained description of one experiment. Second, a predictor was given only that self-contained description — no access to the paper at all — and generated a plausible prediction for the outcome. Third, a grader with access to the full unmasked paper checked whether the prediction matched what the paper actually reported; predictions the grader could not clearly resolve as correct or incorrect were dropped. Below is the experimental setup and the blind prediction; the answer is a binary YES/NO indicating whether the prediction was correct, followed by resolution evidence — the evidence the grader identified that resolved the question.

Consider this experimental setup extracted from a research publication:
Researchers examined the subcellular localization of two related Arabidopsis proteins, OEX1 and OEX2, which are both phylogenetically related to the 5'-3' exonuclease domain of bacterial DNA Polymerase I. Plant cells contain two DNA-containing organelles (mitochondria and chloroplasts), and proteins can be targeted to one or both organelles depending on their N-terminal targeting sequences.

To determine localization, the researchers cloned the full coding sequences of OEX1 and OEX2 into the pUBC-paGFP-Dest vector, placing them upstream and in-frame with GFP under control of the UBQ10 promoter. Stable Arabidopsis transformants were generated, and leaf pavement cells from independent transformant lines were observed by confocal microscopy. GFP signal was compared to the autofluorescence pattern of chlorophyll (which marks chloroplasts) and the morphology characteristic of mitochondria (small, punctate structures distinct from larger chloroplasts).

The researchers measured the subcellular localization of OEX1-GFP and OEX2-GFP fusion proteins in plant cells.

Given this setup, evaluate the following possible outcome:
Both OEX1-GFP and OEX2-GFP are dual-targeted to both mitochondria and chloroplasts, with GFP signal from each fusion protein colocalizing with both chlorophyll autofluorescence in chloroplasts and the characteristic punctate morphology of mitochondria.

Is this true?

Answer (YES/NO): NO